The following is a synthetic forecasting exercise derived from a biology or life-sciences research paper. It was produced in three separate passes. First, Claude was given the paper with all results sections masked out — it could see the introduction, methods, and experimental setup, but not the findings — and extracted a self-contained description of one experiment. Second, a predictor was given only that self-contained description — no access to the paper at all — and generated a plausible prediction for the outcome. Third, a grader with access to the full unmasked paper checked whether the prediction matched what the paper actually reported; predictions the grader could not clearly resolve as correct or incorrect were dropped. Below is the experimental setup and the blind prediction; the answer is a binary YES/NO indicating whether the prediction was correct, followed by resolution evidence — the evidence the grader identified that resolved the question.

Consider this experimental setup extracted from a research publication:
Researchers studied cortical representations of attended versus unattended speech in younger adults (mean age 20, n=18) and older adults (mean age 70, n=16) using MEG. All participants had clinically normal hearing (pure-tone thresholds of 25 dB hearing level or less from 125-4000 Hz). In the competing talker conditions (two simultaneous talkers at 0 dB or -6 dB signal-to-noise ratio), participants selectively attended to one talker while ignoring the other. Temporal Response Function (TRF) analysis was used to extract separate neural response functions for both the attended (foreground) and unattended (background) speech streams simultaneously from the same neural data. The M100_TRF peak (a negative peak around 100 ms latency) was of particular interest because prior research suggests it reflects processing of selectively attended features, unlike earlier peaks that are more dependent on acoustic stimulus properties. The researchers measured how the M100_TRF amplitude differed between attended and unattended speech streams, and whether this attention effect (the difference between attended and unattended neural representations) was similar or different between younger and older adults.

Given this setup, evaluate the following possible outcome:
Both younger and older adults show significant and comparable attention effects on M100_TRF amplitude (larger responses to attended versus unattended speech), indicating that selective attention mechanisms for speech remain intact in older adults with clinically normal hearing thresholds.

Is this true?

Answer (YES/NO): NO